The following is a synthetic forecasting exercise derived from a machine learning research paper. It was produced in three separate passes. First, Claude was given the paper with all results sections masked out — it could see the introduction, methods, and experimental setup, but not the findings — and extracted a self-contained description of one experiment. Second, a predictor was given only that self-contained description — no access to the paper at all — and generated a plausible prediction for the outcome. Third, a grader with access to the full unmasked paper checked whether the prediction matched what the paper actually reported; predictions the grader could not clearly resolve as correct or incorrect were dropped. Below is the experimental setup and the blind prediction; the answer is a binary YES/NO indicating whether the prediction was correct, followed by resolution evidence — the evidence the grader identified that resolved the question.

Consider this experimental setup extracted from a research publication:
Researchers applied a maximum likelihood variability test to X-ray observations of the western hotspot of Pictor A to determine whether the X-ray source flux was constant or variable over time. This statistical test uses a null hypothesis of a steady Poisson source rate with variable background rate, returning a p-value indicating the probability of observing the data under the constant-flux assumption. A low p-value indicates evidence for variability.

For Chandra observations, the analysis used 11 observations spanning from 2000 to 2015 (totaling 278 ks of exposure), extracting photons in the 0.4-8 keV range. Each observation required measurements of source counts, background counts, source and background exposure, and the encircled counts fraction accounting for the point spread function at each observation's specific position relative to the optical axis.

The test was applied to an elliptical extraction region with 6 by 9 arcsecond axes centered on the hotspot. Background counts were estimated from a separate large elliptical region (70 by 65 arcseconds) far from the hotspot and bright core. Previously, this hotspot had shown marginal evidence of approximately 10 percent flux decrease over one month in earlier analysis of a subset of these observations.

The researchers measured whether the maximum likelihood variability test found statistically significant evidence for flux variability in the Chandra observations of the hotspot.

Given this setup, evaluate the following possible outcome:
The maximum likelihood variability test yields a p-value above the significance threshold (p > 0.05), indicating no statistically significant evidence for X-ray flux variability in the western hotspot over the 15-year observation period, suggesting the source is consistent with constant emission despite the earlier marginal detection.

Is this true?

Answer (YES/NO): NO